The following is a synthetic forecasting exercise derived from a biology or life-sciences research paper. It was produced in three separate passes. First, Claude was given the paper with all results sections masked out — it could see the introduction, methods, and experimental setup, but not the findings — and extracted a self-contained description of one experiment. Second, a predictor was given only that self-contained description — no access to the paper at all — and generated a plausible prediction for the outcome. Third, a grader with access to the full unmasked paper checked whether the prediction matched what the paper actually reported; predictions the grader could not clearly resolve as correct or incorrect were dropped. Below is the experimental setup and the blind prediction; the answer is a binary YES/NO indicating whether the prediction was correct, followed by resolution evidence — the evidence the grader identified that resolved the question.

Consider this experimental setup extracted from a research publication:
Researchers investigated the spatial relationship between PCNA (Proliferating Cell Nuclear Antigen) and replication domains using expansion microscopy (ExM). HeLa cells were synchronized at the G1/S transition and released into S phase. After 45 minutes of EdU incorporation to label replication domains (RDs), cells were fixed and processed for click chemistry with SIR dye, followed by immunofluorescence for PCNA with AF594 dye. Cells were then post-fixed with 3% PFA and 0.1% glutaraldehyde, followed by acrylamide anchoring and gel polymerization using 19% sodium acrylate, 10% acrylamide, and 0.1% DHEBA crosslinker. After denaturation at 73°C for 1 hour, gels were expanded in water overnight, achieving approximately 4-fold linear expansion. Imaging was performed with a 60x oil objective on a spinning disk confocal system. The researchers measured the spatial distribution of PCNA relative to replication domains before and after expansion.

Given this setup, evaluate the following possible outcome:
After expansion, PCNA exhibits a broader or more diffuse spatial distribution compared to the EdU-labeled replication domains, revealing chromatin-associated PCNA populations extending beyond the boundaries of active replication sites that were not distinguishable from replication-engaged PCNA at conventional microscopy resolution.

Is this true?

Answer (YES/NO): NO